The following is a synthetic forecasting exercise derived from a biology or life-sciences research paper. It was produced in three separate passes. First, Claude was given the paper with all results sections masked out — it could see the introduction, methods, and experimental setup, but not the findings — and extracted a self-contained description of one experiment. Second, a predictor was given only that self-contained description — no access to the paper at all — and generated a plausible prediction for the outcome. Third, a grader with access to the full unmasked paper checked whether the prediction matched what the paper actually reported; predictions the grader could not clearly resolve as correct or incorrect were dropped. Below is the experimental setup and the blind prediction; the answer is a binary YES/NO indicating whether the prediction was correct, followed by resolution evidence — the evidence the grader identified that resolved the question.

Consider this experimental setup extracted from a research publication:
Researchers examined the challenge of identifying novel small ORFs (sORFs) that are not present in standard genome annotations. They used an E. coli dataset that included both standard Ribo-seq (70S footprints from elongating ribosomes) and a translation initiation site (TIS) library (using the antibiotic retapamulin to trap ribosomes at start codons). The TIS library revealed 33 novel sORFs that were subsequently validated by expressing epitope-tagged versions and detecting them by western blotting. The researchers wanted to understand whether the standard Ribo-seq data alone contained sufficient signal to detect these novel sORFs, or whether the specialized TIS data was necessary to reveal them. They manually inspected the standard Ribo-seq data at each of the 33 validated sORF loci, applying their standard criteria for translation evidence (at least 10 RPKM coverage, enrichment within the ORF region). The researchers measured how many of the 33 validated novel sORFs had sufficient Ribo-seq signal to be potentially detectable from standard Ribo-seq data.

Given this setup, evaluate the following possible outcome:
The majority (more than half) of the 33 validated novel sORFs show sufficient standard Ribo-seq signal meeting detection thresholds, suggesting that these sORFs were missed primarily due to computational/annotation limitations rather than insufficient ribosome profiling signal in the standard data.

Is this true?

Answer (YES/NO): YES